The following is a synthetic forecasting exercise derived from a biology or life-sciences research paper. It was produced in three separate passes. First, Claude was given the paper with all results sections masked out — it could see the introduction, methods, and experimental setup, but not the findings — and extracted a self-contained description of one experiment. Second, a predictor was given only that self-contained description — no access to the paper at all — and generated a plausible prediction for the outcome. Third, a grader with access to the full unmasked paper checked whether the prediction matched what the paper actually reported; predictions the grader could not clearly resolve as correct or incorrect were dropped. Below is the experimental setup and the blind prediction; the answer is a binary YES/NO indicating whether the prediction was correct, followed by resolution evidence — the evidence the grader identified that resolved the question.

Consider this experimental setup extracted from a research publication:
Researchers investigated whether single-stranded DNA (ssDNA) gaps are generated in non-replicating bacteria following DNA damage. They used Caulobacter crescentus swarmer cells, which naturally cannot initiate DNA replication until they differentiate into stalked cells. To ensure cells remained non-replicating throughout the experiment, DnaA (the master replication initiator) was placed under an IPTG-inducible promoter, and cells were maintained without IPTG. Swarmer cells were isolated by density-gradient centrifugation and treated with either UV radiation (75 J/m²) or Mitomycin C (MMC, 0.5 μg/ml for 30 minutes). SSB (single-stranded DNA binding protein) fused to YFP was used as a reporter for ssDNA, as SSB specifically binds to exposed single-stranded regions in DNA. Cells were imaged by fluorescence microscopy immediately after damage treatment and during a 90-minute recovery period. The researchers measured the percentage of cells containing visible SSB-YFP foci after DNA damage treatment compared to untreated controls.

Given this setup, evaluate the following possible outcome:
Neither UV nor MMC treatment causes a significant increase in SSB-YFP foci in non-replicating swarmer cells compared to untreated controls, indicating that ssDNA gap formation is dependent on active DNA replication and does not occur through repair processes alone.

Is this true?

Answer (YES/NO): NO